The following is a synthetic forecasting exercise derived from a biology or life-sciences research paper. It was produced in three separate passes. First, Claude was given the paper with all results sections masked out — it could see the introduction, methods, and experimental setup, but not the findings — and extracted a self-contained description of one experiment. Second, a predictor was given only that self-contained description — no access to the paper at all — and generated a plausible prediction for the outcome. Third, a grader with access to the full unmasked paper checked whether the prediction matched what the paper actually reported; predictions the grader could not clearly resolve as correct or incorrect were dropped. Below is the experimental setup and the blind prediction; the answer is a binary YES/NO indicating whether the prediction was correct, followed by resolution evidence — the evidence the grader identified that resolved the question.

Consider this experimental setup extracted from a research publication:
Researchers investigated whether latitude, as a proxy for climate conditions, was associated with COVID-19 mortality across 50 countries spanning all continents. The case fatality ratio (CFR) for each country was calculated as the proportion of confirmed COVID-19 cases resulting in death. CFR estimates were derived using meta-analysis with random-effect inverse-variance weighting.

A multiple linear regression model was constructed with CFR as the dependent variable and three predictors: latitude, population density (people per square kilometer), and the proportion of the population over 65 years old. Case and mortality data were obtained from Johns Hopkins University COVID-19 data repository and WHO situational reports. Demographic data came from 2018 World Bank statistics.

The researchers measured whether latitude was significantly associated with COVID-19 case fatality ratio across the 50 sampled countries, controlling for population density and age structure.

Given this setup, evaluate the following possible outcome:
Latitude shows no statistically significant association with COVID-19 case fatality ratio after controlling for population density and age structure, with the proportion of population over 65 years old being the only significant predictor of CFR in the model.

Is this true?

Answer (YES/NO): YES